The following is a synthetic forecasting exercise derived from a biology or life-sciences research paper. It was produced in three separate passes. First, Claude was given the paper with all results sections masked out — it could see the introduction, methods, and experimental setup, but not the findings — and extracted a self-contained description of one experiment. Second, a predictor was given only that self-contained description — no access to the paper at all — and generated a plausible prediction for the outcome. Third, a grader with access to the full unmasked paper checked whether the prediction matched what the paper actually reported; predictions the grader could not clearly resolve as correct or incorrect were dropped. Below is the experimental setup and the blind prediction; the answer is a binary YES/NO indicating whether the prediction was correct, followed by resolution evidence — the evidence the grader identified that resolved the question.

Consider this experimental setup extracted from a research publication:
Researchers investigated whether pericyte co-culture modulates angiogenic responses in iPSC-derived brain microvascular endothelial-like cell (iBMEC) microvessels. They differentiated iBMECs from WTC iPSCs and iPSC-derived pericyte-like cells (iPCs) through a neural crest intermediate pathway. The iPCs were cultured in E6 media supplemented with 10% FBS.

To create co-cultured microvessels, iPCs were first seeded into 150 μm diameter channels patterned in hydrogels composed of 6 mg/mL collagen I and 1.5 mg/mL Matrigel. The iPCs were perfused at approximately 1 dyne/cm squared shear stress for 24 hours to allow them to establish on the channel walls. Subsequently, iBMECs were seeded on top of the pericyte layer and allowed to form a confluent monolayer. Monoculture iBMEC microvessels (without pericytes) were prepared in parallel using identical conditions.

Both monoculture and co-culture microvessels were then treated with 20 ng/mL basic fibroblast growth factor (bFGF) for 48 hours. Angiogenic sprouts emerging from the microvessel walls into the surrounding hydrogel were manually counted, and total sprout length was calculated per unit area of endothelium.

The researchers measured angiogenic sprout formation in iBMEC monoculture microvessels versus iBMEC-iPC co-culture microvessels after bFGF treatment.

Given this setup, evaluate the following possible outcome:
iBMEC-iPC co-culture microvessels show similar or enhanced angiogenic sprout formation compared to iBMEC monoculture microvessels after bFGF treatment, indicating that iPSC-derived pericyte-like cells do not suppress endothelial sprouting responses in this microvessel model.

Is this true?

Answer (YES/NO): YES